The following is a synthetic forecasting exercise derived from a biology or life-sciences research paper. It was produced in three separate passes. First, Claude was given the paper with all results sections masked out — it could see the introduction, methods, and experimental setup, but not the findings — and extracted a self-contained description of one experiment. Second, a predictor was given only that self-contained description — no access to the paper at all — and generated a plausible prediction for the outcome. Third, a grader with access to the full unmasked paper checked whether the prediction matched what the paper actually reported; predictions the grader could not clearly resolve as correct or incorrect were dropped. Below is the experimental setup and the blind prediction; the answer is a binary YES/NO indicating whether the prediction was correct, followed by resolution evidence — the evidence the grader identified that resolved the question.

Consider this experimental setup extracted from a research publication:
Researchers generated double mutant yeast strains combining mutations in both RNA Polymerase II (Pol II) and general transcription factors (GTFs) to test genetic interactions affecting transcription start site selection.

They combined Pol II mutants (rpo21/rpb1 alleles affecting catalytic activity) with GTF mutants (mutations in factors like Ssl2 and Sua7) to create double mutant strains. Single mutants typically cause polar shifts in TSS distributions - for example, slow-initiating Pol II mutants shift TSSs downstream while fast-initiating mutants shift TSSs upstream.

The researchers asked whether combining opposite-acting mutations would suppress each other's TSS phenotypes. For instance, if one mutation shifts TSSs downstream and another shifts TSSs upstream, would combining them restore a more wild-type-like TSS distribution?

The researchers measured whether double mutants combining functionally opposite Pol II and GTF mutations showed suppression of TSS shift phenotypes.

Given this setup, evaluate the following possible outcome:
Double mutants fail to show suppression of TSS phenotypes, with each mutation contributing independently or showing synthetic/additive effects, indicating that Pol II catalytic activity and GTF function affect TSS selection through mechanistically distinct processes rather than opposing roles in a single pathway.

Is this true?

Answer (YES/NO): NO